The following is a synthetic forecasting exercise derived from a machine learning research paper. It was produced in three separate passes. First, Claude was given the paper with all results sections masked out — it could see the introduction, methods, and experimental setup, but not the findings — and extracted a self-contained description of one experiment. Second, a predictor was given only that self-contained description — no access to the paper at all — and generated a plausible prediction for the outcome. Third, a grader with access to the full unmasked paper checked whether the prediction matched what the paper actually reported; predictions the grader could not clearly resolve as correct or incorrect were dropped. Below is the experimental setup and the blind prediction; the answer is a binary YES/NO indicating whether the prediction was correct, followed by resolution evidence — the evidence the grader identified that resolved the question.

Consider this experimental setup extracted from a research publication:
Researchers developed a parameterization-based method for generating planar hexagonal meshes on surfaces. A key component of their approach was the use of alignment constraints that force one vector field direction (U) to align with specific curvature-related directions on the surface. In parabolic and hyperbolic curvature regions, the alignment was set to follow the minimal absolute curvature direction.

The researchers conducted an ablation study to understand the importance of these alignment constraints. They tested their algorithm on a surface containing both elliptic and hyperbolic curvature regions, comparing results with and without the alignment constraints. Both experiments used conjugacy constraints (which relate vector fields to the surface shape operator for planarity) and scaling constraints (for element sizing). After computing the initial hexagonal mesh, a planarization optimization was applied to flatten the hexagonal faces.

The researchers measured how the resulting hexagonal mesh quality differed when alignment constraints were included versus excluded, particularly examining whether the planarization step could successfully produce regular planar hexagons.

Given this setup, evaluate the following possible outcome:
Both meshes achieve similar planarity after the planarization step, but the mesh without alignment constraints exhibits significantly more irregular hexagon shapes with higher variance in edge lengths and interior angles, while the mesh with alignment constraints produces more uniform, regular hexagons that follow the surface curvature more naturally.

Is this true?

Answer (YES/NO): NO